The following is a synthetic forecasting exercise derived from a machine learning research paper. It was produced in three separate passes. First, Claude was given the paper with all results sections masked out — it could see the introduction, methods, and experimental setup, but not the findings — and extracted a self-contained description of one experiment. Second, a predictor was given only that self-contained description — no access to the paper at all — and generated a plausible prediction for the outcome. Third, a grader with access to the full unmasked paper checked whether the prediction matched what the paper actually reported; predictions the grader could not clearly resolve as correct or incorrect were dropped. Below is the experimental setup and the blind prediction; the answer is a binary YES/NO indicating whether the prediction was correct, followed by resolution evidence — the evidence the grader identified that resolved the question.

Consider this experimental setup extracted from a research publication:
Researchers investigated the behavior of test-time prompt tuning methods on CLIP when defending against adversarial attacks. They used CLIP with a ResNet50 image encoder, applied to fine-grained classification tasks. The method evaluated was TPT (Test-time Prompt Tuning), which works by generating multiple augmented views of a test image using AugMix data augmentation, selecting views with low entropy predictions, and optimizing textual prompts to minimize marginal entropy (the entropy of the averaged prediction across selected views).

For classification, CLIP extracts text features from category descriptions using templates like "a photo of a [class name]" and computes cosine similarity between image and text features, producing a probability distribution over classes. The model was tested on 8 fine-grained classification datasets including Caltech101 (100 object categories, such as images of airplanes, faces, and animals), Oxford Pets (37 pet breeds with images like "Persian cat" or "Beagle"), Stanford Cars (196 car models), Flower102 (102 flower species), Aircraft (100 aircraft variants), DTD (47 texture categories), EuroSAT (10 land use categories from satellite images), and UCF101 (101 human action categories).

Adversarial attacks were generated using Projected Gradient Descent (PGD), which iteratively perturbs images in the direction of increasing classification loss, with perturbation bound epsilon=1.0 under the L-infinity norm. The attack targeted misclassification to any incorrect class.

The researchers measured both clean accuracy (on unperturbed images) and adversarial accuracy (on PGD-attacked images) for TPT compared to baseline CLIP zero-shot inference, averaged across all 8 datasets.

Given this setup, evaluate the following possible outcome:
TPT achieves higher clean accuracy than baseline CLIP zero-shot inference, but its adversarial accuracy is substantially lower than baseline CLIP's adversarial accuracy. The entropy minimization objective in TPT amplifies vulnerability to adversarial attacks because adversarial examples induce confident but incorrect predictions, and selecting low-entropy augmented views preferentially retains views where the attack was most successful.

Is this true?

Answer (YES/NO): NO